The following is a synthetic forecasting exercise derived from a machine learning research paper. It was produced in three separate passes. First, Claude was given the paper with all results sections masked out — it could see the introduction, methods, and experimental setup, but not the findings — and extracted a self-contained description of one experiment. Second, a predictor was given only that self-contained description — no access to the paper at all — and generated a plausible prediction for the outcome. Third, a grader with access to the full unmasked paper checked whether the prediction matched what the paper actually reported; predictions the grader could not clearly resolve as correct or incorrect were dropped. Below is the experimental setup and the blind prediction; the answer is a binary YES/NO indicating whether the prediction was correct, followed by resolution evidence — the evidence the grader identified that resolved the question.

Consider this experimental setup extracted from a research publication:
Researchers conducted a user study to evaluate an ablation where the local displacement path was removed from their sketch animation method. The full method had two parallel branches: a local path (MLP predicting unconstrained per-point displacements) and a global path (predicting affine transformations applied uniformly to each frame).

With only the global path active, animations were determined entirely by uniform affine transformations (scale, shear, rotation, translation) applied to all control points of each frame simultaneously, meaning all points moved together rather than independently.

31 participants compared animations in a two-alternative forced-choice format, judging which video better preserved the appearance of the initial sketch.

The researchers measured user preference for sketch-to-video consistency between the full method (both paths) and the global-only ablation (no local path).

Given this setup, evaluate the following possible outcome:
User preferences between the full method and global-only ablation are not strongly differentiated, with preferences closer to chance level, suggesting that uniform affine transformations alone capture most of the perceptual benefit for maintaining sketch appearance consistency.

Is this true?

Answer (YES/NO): NO